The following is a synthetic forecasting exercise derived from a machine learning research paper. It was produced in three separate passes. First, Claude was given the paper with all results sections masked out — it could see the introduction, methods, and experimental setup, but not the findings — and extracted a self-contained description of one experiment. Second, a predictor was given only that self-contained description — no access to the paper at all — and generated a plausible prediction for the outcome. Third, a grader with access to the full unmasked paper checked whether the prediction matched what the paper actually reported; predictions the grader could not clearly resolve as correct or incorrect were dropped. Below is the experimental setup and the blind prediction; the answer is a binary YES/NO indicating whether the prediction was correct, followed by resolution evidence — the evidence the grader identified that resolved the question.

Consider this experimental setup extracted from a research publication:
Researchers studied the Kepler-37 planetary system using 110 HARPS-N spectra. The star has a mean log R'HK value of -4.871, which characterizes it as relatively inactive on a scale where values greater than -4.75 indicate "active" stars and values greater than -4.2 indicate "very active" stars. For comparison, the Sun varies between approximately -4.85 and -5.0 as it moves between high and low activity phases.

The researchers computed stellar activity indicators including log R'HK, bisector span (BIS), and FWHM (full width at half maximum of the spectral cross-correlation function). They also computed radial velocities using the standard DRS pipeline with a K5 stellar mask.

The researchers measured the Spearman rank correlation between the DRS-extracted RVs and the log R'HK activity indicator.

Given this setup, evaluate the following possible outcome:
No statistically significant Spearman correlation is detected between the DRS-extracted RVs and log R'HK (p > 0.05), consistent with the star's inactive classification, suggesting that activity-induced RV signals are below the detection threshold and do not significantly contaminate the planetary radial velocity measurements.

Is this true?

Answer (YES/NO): NO